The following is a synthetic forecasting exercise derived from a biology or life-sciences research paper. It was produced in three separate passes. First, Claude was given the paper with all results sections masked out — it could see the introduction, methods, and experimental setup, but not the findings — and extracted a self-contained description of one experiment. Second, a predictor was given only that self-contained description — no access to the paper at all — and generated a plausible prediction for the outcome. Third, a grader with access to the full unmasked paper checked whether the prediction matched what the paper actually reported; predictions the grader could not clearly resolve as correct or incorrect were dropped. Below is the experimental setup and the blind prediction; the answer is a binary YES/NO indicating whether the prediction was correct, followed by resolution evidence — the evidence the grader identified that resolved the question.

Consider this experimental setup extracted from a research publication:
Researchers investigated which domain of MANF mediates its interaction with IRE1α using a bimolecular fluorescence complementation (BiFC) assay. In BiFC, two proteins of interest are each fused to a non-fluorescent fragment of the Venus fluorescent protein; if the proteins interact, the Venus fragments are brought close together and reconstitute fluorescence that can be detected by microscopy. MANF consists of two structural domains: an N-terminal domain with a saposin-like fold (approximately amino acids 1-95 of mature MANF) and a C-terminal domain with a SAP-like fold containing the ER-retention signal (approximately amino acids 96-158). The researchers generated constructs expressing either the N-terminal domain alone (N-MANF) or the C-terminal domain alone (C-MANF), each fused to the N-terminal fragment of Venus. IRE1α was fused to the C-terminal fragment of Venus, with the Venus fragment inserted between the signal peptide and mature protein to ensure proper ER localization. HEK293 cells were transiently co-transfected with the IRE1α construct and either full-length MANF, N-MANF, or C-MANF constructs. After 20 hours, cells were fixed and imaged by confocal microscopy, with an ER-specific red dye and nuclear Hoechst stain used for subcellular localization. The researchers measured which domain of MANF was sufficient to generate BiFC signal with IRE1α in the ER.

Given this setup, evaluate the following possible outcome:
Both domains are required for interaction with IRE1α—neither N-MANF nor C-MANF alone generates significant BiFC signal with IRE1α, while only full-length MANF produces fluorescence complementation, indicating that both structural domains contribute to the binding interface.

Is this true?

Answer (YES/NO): NO